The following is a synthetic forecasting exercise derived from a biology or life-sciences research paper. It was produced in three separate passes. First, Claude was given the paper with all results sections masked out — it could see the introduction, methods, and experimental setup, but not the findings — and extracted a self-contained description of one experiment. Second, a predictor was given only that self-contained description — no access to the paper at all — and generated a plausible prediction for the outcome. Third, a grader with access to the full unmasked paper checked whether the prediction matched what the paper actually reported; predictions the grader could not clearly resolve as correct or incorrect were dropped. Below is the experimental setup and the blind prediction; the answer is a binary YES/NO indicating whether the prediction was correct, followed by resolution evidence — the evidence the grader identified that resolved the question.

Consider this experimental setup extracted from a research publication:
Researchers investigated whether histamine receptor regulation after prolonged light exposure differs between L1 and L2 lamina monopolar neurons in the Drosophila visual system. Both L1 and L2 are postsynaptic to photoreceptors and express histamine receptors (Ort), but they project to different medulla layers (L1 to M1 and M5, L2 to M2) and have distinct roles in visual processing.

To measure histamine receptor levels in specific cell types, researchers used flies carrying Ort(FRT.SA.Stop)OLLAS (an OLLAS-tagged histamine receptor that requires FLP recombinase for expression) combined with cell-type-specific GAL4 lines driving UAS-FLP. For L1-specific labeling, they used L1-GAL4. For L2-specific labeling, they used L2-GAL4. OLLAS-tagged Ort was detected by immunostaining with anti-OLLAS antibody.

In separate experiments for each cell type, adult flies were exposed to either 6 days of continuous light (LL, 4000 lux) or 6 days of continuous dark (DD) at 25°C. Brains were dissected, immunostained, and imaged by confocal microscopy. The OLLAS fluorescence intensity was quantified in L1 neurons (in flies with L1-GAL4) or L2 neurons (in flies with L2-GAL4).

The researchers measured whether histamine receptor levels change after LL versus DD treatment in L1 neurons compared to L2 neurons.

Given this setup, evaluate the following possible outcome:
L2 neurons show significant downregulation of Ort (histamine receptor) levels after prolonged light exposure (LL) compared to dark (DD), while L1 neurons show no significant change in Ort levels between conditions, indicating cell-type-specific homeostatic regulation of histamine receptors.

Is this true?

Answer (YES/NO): YES